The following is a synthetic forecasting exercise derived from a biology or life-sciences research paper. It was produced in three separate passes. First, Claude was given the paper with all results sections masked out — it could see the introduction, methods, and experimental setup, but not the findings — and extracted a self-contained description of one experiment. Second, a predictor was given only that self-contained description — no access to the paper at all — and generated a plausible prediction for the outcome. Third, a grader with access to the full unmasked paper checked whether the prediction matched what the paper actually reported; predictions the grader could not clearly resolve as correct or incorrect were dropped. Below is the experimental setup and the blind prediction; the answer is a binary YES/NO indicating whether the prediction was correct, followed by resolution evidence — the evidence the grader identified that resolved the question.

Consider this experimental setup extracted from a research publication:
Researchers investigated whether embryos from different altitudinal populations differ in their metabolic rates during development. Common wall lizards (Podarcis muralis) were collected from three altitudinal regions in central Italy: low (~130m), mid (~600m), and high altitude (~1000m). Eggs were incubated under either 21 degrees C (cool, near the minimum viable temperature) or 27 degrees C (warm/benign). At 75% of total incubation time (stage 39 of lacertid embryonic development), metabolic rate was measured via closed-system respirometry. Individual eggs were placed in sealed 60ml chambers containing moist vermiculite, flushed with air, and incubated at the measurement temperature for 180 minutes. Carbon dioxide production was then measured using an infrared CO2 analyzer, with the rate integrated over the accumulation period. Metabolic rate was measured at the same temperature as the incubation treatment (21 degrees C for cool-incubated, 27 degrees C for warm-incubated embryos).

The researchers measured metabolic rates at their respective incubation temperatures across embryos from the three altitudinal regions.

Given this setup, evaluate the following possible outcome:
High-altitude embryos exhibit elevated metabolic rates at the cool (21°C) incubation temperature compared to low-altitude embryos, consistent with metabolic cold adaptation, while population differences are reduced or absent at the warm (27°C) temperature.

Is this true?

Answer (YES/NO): NO